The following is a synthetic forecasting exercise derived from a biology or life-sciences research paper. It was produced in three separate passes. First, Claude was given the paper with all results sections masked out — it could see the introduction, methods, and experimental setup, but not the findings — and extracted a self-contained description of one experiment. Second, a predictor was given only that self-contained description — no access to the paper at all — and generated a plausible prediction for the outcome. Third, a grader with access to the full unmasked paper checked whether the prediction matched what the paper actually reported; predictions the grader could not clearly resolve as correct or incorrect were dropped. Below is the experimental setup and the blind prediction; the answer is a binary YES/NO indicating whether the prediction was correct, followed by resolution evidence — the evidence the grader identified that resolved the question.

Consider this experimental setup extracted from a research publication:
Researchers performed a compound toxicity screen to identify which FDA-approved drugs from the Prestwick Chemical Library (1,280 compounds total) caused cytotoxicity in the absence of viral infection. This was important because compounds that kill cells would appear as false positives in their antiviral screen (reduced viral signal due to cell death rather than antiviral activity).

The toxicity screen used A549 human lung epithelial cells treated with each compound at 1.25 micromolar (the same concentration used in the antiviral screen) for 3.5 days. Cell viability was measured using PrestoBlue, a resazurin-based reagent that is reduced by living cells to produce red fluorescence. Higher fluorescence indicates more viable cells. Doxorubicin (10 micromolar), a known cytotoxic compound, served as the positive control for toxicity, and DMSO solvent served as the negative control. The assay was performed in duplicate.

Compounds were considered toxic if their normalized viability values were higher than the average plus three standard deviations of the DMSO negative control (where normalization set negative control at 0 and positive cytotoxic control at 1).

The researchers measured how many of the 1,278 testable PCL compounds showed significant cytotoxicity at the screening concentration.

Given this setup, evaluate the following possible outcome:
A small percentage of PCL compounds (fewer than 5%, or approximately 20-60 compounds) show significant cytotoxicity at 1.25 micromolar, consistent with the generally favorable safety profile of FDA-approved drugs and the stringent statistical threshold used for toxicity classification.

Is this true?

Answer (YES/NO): NO